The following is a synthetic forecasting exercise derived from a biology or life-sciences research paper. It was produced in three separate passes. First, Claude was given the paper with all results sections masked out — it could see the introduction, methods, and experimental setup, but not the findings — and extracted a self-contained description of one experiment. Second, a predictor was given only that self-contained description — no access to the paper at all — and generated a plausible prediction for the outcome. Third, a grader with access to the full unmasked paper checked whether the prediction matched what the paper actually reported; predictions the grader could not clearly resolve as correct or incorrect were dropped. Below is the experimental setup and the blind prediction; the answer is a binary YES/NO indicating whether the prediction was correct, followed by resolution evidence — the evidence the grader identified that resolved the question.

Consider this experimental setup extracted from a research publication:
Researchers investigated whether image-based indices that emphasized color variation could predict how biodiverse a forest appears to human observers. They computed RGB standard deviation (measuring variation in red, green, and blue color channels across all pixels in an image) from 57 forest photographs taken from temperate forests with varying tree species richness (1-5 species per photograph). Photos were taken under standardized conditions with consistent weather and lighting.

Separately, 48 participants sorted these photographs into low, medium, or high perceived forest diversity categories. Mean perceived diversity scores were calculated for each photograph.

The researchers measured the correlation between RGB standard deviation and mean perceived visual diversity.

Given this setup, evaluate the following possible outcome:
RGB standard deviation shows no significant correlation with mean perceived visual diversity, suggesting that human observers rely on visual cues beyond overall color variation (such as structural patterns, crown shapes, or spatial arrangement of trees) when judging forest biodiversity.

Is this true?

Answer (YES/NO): YES